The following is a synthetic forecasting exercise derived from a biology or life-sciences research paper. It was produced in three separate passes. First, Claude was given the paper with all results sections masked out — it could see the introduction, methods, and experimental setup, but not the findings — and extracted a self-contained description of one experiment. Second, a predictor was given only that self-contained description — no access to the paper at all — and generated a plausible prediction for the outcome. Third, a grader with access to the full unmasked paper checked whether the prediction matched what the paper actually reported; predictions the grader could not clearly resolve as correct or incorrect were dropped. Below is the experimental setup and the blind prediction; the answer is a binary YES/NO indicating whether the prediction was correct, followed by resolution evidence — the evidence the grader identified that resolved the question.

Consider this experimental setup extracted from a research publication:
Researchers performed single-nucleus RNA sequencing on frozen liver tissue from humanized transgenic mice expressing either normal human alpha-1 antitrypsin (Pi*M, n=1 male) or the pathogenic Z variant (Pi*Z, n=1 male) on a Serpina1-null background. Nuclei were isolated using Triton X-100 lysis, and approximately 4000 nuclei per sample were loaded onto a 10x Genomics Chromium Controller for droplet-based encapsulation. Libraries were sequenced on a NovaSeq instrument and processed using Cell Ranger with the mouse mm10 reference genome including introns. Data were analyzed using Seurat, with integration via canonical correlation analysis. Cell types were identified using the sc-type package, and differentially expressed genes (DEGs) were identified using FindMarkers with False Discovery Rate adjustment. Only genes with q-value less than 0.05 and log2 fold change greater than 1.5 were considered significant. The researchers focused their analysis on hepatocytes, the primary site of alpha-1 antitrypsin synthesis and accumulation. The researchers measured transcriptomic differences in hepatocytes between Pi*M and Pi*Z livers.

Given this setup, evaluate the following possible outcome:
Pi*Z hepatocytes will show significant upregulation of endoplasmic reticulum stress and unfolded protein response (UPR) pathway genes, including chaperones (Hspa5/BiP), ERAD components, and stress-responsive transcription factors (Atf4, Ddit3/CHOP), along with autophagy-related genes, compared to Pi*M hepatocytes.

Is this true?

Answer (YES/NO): NO